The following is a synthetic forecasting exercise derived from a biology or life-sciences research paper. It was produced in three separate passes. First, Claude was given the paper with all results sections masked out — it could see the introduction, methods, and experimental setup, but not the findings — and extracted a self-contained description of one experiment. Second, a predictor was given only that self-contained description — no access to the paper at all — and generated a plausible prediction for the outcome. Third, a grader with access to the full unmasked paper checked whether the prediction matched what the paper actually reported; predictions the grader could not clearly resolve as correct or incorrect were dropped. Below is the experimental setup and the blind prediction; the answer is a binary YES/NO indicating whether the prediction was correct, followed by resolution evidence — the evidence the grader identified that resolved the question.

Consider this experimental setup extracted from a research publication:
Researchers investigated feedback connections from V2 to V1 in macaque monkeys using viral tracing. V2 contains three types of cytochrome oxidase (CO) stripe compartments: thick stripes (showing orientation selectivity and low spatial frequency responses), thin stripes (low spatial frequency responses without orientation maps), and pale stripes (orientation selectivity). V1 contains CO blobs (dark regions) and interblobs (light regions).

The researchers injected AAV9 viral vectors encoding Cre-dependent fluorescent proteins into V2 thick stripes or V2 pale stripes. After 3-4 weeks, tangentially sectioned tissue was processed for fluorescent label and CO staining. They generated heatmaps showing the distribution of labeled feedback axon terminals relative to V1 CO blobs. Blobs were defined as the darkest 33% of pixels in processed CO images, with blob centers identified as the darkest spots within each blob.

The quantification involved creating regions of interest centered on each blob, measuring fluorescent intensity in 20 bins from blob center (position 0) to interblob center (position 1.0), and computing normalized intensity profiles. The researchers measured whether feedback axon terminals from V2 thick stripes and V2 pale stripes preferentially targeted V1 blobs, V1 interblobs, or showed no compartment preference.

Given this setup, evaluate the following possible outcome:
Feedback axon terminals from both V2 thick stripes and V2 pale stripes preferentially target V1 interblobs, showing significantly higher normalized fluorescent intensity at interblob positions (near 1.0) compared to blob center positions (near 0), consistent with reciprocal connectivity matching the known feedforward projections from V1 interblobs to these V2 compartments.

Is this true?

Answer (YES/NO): YES